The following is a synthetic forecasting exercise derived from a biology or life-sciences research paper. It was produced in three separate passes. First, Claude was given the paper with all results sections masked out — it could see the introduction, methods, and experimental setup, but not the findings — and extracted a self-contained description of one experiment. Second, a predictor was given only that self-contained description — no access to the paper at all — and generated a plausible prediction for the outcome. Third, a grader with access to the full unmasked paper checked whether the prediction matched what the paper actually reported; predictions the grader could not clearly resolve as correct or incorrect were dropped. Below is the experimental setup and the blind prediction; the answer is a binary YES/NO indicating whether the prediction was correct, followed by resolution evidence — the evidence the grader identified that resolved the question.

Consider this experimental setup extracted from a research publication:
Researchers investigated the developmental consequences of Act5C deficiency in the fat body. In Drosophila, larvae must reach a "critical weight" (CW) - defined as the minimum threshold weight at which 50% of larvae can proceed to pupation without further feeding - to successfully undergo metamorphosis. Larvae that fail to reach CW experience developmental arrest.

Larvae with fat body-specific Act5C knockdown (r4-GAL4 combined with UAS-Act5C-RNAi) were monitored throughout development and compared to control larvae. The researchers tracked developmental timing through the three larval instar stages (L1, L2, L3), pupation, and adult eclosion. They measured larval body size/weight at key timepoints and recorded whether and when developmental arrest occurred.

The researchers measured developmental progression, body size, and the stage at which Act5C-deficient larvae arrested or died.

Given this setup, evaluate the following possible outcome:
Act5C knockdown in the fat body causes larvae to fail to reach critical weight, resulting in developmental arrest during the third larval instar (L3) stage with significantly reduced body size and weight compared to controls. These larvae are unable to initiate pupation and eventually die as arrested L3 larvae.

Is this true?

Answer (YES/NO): NO